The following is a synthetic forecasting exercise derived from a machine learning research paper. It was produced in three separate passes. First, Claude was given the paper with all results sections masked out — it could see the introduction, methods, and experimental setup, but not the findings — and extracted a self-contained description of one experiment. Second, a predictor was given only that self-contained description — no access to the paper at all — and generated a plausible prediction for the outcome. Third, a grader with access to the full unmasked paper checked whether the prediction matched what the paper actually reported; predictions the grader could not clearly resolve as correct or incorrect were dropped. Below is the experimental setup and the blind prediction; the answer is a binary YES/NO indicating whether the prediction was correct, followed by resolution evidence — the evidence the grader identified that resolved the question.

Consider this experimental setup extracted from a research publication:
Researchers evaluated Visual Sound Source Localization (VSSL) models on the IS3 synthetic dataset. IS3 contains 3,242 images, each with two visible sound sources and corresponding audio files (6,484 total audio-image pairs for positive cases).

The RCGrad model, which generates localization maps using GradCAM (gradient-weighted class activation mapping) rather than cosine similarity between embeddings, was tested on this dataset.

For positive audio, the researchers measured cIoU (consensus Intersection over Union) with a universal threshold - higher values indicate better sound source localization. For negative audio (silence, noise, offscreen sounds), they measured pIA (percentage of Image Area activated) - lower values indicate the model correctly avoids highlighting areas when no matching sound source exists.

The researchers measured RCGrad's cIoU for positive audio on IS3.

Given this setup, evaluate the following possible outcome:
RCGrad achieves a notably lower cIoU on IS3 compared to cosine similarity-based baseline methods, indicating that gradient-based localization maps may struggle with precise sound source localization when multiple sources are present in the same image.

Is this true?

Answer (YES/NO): YES